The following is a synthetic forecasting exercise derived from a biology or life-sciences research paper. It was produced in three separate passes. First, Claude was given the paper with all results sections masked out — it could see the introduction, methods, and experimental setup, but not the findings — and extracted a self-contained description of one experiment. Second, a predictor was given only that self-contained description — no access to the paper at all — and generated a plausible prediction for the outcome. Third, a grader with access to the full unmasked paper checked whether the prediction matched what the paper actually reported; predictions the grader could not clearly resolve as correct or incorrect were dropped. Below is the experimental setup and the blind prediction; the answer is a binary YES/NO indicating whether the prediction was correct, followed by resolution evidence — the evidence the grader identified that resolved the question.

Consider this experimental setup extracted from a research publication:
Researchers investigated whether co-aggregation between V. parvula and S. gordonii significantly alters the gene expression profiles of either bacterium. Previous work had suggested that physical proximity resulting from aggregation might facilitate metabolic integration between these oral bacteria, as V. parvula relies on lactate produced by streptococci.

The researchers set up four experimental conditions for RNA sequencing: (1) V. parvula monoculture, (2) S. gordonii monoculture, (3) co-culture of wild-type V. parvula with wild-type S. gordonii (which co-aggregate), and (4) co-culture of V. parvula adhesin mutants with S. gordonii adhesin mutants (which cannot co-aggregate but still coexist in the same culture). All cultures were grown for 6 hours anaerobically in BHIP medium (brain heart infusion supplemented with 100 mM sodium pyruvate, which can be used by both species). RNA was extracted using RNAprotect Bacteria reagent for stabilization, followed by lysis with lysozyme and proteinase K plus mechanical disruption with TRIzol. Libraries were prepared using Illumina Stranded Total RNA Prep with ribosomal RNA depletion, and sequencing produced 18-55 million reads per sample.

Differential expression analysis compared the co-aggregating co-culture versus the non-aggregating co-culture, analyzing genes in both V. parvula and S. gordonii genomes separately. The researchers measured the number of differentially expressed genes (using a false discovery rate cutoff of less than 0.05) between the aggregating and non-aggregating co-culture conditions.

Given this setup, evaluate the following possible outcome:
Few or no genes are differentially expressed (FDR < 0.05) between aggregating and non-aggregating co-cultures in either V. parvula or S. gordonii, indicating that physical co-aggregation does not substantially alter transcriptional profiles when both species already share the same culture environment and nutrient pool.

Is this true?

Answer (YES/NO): YES